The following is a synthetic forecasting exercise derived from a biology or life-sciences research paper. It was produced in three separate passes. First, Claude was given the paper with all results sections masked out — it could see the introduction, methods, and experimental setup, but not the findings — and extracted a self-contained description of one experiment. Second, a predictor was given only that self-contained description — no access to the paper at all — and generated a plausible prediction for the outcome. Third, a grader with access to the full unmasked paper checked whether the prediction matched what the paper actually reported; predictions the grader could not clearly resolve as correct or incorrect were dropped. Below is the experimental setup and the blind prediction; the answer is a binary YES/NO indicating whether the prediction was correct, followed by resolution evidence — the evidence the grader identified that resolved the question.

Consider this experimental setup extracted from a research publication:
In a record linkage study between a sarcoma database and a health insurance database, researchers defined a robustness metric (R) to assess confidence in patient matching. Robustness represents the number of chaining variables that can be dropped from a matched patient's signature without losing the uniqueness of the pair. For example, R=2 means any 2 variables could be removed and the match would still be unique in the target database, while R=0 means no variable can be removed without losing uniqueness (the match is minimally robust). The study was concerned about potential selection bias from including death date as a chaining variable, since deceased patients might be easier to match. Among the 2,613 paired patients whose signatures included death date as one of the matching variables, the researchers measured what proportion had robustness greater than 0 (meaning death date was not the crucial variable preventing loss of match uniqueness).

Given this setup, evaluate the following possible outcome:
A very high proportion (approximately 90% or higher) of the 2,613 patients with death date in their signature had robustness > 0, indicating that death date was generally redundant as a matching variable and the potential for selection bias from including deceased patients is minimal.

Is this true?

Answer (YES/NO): YES